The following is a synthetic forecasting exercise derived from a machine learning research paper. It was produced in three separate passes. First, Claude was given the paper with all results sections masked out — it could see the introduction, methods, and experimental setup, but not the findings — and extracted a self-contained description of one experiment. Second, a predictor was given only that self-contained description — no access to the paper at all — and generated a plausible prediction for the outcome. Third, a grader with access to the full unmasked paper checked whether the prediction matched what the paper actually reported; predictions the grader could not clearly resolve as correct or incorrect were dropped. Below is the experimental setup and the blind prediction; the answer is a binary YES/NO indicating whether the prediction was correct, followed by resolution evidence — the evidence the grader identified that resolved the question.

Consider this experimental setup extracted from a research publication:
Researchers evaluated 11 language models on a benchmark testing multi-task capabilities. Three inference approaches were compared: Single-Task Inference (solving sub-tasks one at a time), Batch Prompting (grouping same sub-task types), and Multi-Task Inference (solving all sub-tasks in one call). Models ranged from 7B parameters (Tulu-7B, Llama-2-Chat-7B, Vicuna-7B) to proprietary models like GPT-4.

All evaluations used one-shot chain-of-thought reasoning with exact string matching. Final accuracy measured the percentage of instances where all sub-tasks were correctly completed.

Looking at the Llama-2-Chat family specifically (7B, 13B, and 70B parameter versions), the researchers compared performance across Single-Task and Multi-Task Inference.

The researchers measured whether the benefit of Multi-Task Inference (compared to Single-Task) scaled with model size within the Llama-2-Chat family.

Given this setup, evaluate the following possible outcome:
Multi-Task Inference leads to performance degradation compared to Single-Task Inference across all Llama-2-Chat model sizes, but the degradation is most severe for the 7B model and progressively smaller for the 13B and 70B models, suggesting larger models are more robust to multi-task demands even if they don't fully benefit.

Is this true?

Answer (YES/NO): NO